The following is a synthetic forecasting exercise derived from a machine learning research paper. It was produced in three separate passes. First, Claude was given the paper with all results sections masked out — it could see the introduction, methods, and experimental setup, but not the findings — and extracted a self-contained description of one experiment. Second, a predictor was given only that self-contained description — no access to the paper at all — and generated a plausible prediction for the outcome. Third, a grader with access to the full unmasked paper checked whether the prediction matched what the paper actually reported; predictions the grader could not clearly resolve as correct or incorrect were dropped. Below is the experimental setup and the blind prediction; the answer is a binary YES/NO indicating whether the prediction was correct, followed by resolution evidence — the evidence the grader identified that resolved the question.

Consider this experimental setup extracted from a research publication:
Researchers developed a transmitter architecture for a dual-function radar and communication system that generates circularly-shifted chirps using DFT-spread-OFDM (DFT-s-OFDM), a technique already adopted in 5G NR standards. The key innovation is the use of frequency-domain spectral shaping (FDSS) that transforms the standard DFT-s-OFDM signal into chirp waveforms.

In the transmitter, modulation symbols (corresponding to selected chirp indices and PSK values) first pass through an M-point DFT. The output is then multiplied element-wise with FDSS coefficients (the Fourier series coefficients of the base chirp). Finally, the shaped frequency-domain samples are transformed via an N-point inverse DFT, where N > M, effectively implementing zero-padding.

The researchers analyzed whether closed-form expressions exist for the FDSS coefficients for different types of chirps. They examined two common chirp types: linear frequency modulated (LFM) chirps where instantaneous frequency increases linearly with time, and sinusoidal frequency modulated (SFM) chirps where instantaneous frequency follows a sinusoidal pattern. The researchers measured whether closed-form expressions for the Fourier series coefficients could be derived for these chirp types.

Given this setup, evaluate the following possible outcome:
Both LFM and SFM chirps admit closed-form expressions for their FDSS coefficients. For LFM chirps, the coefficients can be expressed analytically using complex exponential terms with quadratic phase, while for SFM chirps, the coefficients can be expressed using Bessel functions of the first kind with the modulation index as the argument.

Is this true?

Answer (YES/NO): NO